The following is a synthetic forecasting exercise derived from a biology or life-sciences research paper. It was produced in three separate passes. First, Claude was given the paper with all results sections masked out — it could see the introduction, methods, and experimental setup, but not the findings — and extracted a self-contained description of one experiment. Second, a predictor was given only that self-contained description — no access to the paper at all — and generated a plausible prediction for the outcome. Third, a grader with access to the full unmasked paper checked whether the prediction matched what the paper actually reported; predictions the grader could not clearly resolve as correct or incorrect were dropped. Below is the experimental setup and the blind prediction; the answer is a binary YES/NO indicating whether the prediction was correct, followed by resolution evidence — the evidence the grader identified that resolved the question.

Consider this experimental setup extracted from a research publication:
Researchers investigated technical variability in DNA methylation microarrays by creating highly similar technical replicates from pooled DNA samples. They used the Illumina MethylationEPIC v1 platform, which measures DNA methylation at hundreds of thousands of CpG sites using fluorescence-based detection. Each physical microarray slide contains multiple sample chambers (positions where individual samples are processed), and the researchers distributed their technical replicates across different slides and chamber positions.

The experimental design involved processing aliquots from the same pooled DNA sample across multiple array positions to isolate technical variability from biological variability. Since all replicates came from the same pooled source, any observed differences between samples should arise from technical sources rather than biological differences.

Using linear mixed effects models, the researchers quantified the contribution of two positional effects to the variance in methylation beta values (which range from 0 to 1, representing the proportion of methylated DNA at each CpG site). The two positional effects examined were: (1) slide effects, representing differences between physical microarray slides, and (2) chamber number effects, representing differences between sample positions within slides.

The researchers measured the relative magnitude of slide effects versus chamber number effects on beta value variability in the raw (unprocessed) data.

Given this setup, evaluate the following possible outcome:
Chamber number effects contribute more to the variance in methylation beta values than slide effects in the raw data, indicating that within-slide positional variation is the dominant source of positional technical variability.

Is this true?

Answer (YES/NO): YES